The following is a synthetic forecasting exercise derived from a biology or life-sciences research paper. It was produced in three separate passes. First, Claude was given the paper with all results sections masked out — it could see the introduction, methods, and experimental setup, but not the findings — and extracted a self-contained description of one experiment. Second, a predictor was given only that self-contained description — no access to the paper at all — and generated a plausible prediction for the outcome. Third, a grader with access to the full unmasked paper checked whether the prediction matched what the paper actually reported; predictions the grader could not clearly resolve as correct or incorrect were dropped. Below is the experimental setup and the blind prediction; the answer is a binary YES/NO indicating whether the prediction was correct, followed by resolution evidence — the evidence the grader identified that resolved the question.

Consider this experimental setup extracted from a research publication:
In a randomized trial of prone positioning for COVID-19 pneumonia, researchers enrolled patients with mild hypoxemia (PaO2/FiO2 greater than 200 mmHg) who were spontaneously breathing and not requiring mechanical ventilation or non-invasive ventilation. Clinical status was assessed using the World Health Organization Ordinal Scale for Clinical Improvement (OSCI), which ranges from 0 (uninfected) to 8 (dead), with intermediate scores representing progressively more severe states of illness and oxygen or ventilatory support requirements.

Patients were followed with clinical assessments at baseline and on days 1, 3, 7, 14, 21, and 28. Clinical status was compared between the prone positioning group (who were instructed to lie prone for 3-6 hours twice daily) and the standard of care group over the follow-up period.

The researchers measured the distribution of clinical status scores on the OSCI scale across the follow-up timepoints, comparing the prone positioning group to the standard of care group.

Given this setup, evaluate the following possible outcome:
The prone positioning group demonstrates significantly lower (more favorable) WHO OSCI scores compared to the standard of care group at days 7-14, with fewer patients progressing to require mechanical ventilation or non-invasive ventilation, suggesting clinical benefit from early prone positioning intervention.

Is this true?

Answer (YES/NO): NO